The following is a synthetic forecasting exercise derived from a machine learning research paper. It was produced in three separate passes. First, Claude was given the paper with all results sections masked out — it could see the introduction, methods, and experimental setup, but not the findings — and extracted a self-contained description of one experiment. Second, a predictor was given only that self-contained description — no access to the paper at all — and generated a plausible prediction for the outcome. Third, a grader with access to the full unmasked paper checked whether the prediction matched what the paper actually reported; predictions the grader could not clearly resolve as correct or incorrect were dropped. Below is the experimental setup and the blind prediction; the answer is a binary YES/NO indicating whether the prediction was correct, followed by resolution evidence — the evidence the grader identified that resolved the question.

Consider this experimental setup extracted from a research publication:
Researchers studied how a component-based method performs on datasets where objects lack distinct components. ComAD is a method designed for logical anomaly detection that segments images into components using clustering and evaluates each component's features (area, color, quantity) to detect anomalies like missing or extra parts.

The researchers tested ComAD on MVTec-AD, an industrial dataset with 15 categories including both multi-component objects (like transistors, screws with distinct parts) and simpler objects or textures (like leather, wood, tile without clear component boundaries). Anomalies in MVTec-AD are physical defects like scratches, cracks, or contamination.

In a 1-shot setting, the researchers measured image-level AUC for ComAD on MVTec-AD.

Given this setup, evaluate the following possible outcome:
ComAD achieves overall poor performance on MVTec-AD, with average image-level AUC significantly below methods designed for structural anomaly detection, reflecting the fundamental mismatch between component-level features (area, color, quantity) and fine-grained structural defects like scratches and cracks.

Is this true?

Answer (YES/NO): YES